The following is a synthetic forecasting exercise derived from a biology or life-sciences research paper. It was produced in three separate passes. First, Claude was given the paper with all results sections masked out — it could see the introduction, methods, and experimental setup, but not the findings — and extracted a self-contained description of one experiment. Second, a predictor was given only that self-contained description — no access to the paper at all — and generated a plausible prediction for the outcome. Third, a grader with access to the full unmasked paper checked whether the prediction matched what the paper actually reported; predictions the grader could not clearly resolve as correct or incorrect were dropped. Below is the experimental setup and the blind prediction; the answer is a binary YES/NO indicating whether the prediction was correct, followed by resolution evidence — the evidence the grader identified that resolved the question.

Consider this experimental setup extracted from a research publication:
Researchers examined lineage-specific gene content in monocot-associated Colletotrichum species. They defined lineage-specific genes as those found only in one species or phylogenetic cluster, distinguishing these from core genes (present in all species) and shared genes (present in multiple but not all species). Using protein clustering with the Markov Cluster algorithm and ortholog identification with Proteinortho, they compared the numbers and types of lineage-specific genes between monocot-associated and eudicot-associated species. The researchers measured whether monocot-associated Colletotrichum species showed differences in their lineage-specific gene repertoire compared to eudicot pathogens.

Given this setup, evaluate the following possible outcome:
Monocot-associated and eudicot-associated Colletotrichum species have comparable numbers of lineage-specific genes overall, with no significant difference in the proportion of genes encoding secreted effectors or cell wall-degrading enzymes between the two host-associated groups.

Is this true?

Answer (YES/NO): NO